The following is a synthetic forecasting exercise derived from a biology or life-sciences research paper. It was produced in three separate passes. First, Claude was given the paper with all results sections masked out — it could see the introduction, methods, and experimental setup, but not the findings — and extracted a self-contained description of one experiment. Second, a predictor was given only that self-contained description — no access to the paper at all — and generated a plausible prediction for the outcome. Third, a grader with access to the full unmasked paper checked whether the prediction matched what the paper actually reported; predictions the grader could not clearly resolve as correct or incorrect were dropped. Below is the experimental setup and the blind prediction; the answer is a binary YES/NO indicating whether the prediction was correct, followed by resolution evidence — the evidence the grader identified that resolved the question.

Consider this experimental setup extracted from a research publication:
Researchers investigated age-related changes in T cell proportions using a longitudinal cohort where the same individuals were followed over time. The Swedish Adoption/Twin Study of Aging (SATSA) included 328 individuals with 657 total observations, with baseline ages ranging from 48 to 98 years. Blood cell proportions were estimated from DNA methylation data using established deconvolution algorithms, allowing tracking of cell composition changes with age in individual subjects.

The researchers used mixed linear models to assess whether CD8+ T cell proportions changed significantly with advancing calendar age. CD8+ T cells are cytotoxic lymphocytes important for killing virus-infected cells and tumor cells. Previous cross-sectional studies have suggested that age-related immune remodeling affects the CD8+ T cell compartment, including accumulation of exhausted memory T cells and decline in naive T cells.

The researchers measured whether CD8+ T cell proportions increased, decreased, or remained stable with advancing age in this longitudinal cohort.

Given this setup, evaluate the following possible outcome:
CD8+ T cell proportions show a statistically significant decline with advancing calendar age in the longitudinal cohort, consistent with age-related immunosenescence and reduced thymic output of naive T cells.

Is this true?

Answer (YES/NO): YES